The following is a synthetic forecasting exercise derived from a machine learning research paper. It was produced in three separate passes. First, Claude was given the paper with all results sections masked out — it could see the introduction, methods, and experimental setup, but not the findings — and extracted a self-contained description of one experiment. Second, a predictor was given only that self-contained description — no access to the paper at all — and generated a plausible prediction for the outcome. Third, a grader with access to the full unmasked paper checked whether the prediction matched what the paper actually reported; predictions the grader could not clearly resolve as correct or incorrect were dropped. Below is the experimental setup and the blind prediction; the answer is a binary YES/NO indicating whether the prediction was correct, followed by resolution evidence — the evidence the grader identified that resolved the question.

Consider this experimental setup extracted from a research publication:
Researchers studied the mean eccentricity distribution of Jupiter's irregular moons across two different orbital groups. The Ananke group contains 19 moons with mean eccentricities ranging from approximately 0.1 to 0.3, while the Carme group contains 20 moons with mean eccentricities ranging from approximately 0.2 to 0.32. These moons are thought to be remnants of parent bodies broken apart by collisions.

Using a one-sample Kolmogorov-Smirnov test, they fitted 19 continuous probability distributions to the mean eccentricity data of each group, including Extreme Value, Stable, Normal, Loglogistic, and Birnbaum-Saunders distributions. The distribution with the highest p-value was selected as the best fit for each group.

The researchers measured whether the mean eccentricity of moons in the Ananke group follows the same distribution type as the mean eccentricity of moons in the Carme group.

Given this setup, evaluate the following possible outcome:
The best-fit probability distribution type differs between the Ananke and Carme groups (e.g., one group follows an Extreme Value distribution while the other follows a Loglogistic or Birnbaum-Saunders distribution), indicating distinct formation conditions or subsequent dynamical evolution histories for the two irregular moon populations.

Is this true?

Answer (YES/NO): YES